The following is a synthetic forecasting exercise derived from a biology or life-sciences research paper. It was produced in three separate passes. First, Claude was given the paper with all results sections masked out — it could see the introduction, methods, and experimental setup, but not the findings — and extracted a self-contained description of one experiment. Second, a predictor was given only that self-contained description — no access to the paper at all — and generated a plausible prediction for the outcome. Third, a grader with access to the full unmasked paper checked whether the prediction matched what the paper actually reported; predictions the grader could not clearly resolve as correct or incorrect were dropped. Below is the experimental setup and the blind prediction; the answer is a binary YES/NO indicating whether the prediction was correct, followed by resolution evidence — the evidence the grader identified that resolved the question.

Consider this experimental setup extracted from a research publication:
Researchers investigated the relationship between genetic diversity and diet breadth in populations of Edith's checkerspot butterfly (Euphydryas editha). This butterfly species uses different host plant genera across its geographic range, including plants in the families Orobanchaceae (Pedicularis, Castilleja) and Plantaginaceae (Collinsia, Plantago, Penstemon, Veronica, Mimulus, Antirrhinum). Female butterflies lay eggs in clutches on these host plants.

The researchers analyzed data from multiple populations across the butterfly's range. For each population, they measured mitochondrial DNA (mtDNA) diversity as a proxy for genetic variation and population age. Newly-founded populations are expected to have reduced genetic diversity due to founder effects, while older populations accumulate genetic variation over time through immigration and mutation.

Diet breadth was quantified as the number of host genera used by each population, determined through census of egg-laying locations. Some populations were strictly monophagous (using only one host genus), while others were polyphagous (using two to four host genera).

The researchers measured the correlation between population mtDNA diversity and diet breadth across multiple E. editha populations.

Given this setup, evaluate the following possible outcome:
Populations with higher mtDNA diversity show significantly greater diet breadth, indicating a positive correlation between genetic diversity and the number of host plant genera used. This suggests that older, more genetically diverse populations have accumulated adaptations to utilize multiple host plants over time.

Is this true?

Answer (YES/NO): NO